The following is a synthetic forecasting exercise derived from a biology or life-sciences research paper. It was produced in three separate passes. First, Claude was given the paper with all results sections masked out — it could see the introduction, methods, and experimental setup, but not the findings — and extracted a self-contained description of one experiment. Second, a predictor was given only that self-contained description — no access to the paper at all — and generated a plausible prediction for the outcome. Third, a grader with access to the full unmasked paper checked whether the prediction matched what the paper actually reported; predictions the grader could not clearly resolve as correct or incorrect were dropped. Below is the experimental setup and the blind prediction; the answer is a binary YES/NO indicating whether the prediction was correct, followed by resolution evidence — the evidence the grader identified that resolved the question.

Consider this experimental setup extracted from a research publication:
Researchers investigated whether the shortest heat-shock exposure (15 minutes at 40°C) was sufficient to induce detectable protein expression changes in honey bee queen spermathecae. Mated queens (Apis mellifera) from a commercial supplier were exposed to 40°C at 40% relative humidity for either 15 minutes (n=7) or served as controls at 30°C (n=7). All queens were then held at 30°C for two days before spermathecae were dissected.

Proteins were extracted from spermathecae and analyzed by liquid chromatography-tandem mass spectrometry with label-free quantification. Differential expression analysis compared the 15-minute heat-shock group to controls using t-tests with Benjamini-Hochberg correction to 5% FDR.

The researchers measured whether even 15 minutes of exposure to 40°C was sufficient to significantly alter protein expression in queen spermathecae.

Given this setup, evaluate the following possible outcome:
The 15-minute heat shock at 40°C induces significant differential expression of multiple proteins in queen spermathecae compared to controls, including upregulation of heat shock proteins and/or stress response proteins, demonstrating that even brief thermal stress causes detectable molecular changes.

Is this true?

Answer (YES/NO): NO